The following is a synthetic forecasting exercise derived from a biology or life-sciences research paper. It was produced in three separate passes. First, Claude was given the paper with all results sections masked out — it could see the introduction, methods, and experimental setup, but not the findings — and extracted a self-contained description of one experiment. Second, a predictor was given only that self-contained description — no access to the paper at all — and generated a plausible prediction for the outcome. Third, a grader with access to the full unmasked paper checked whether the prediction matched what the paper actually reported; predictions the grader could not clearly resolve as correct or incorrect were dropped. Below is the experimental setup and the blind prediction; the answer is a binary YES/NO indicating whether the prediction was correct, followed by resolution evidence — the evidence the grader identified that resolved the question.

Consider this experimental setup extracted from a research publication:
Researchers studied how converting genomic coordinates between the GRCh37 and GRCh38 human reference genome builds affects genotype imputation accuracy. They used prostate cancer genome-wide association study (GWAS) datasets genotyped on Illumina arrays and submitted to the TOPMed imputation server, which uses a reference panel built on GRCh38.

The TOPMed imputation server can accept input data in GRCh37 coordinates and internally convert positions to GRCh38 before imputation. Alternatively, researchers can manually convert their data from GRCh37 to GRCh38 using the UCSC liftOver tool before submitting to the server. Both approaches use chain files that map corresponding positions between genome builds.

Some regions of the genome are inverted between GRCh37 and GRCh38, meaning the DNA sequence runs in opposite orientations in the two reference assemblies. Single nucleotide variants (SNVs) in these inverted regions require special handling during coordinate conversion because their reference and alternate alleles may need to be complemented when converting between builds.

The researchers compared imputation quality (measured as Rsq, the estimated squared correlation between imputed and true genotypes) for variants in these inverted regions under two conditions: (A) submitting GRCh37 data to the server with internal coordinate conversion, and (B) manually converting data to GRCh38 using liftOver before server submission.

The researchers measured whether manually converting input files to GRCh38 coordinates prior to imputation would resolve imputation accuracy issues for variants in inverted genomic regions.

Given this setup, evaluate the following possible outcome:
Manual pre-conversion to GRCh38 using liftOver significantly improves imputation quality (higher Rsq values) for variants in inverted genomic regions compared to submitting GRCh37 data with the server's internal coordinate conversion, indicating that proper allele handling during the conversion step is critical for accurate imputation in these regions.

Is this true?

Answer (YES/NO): NO